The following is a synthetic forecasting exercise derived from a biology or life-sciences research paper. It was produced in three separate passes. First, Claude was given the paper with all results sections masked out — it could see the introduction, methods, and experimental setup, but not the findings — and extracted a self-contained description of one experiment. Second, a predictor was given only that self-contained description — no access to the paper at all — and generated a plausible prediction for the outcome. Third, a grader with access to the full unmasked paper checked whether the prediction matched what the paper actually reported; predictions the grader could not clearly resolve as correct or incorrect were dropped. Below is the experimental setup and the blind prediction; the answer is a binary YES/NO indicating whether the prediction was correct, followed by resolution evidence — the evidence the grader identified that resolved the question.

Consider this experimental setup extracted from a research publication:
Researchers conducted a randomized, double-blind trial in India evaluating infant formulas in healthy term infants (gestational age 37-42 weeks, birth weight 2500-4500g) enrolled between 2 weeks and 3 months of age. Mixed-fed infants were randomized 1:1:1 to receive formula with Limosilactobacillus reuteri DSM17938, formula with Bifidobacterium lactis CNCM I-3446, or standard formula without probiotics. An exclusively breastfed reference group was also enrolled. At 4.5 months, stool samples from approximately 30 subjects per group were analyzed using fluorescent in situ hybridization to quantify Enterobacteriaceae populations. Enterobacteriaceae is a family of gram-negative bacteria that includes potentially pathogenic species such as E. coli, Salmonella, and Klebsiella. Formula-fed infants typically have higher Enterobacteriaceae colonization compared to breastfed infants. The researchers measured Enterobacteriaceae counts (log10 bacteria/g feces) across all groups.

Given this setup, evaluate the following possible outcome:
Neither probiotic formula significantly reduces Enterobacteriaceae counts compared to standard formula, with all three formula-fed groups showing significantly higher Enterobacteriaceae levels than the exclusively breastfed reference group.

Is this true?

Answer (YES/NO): NO